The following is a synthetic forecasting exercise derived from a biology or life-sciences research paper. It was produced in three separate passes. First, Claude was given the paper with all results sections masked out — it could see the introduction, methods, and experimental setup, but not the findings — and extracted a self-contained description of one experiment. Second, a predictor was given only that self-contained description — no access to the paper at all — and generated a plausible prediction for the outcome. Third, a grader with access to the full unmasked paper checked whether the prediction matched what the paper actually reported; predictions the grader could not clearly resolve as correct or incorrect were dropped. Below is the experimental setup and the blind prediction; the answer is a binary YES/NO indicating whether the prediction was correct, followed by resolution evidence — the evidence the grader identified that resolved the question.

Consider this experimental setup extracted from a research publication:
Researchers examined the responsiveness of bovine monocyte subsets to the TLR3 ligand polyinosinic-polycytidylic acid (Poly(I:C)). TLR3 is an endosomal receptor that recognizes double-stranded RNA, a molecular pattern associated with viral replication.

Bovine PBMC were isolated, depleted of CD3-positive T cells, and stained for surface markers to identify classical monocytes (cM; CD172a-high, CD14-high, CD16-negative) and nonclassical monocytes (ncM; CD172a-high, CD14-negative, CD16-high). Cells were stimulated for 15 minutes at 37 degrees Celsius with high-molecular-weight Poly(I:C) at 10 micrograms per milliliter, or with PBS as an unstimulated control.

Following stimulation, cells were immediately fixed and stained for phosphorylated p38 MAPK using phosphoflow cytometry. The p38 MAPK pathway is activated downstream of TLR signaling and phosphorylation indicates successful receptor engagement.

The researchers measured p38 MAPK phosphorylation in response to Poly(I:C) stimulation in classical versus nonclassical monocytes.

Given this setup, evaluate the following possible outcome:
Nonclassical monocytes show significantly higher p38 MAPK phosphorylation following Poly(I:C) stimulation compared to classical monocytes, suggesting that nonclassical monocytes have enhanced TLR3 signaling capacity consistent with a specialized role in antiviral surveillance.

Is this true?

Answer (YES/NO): NO